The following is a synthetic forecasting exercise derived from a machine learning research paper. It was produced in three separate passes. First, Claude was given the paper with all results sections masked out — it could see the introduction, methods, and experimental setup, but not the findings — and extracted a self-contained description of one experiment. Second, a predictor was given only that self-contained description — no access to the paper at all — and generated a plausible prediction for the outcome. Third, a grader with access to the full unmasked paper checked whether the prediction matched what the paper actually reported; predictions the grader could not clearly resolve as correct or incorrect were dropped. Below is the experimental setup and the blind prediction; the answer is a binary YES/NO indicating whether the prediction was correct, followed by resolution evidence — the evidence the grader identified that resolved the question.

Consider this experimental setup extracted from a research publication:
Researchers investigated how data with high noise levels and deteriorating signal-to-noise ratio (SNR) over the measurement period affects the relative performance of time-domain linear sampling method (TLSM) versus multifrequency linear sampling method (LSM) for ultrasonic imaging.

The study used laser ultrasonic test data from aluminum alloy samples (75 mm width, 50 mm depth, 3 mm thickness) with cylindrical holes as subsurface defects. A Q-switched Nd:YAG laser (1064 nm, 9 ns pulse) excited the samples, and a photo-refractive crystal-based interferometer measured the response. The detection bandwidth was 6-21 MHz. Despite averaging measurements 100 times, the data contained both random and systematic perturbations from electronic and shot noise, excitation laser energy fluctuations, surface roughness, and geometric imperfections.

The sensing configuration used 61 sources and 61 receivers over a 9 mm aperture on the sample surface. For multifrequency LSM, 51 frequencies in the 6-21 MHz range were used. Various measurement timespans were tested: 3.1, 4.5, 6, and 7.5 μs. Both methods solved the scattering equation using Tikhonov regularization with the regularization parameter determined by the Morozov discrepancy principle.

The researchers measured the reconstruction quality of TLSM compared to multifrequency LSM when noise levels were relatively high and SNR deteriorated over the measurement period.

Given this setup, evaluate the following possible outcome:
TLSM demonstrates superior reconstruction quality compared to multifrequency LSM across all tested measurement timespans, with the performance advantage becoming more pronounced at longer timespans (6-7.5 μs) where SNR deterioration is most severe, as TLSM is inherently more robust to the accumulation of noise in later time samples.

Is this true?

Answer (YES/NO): NO